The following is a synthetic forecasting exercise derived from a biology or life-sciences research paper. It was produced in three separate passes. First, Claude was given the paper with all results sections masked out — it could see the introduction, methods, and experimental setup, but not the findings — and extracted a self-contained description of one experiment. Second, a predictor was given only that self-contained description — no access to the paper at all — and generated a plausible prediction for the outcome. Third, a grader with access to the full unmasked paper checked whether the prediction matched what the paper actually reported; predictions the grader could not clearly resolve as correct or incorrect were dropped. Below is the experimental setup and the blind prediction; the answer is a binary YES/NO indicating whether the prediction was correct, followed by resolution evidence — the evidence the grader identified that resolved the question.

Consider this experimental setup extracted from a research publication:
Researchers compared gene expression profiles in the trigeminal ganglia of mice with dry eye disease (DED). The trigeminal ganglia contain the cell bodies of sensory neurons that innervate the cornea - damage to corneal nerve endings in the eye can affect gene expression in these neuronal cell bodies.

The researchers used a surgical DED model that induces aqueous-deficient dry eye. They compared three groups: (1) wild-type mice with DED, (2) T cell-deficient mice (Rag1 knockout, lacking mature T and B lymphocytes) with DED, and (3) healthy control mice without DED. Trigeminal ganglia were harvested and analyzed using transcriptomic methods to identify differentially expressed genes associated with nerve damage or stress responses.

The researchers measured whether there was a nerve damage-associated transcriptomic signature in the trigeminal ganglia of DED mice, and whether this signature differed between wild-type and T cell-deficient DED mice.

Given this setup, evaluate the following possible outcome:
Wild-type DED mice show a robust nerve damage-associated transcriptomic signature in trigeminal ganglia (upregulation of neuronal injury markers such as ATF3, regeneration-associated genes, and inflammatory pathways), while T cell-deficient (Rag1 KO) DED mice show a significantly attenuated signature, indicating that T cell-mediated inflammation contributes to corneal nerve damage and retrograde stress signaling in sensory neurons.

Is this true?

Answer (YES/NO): YES